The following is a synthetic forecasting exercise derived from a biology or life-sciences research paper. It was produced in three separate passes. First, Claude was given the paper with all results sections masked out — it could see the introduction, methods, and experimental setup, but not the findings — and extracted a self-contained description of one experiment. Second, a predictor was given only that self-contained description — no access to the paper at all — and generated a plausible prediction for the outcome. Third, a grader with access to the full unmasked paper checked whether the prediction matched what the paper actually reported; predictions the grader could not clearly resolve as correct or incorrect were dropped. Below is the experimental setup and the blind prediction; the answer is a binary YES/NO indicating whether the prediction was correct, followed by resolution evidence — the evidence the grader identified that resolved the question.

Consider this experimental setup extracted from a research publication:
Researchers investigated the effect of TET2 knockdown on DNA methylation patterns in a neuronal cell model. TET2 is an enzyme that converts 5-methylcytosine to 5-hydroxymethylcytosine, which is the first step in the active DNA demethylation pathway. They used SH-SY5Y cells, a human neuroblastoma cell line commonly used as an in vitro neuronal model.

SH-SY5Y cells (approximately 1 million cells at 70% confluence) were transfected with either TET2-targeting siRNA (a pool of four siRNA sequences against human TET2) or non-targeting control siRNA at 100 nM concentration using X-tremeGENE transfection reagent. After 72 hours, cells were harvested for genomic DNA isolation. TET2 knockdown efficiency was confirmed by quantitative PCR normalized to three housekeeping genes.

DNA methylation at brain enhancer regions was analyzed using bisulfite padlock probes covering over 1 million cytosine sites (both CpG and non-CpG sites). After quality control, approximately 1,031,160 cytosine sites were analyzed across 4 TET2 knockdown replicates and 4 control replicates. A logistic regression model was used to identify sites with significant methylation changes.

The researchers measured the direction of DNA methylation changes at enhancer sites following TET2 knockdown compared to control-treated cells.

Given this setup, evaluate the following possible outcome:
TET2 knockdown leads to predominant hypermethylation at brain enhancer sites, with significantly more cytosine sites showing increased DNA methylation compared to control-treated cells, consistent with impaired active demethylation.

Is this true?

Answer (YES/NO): NO